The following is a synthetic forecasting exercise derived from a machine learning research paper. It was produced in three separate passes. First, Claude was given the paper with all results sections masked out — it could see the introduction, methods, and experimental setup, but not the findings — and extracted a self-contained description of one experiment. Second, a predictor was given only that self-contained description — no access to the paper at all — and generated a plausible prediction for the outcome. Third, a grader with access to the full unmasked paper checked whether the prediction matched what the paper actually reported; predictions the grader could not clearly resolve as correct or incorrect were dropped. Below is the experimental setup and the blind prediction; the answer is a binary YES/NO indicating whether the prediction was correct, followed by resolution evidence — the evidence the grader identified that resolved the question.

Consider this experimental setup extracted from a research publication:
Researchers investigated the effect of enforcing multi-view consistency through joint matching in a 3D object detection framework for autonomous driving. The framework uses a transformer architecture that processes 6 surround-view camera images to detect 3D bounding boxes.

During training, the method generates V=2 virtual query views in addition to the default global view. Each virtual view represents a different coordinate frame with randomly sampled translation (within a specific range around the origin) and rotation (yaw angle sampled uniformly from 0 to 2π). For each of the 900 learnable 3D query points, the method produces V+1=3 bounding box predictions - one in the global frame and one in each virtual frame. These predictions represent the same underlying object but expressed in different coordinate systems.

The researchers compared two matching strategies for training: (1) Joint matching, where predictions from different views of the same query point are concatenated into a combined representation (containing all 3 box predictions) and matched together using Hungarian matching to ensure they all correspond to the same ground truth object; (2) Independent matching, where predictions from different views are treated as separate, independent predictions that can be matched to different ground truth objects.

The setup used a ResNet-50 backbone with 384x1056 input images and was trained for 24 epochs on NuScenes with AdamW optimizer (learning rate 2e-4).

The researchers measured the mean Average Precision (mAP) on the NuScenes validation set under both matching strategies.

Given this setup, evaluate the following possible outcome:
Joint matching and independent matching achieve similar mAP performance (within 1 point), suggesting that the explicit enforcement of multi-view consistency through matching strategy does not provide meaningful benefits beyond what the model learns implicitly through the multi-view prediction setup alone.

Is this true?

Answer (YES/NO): NO